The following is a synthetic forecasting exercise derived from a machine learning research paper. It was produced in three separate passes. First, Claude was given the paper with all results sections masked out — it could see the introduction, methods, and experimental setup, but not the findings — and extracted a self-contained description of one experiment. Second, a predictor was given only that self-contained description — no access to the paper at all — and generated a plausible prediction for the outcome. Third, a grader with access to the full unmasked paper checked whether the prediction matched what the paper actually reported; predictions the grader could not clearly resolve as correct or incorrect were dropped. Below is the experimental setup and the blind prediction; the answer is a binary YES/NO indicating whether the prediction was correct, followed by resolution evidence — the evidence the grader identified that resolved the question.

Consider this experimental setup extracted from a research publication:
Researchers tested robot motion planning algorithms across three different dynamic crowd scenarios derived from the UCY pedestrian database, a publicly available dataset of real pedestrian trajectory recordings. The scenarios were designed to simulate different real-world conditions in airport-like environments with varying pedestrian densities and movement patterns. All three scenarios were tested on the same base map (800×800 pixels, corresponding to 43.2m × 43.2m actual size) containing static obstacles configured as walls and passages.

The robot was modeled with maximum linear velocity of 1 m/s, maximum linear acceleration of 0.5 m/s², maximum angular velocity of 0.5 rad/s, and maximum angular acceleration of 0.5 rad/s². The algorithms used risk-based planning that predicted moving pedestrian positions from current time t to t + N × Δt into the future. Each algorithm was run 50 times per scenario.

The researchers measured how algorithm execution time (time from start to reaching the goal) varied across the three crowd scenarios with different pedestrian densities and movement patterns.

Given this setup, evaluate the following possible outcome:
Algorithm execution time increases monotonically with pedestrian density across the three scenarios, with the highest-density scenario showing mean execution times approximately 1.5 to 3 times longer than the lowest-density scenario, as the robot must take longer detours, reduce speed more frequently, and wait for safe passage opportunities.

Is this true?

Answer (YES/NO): NO